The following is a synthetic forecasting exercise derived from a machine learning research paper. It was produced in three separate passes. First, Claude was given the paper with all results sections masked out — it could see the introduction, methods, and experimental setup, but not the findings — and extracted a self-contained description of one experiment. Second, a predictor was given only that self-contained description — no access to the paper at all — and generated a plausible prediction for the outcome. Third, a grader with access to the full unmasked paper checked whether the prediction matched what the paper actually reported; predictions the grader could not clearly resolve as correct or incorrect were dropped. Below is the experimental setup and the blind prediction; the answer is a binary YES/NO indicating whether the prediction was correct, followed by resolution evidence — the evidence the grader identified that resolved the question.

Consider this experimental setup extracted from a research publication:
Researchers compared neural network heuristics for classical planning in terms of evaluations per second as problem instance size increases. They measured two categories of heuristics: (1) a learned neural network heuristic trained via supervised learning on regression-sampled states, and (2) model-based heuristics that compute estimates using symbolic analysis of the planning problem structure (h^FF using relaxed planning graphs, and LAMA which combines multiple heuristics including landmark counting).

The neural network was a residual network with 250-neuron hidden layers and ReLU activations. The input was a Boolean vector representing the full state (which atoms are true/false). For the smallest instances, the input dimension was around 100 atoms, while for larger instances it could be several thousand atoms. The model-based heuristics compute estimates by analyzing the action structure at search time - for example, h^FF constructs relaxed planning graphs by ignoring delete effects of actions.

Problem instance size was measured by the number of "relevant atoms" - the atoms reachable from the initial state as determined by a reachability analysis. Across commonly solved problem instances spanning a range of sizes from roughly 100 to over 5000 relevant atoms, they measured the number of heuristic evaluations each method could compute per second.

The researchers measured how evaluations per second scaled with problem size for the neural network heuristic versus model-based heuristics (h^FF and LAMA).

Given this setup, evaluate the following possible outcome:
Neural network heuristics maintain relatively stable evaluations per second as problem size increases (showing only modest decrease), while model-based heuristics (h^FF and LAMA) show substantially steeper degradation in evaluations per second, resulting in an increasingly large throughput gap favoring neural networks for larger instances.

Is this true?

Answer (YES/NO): YES